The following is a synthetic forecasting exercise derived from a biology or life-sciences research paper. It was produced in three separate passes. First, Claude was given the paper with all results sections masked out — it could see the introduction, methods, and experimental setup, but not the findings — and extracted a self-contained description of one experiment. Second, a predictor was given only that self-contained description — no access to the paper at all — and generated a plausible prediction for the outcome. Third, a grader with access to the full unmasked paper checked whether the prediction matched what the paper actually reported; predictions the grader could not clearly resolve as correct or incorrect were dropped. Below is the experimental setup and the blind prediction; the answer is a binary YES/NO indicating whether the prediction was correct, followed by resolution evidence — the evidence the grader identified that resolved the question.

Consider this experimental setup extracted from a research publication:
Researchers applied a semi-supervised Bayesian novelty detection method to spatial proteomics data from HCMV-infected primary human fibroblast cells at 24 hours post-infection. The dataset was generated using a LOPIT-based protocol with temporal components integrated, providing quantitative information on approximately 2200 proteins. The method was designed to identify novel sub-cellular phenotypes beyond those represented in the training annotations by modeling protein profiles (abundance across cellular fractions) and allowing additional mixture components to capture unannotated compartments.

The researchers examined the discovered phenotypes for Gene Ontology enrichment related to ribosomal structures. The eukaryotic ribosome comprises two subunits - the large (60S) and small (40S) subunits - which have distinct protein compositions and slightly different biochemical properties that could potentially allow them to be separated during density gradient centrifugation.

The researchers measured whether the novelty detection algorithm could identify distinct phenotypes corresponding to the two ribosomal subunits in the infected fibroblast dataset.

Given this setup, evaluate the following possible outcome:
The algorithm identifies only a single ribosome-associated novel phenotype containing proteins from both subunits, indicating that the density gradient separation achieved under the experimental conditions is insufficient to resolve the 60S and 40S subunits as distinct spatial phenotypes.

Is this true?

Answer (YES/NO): NO